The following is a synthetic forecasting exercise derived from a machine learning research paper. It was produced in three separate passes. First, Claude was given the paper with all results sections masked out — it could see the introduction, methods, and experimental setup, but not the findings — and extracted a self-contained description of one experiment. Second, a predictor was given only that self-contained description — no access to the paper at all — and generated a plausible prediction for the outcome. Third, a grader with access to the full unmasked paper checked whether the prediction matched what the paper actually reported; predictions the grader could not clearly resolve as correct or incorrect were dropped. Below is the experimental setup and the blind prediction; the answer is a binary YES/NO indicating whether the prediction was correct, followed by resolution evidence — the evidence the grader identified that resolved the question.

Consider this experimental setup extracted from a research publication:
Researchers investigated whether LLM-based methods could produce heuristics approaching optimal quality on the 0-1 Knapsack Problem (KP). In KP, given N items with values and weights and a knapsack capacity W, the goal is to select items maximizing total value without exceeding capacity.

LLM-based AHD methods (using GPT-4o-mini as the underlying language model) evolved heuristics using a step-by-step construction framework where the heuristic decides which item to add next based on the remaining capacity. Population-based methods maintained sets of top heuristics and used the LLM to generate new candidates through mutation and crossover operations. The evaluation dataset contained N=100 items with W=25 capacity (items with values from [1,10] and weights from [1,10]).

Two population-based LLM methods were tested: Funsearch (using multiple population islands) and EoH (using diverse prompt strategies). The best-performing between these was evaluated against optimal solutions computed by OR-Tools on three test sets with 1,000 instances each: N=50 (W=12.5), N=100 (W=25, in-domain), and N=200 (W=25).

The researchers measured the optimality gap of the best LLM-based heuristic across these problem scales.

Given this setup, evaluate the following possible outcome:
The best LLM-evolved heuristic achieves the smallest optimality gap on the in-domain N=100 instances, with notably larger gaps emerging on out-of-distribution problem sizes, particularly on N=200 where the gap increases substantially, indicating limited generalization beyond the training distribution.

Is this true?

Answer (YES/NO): NO